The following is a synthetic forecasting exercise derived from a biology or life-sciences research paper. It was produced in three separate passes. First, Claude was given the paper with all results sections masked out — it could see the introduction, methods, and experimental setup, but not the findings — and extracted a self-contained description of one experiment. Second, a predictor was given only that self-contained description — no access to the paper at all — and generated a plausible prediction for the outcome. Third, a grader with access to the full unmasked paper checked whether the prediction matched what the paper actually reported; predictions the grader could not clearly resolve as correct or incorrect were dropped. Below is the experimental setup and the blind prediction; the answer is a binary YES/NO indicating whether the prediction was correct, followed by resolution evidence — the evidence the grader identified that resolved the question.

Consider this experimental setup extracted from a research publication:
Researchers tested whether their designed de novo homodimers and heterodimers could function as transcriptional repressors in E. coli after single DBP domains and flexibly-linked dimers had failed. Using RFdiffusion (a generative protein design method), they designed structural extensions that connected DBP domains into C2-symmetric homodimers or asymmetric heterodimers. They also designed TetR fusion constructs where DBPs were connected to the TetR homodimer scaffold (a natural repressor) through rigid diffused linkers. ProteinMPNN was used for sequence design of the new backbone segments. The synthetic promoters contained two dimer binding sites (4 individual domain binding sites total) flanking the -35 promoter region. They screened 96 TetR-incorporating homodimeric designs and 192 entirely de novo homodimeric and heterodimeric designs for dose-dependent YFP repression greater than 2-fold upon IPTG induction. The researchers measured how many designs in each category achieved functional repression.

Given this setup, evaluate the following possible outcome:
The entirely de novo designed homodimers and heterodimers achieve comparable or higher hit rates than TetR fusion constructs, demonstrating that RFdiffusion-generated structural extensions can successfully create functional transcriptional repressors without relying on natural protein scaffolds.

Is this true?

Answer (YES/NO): YES